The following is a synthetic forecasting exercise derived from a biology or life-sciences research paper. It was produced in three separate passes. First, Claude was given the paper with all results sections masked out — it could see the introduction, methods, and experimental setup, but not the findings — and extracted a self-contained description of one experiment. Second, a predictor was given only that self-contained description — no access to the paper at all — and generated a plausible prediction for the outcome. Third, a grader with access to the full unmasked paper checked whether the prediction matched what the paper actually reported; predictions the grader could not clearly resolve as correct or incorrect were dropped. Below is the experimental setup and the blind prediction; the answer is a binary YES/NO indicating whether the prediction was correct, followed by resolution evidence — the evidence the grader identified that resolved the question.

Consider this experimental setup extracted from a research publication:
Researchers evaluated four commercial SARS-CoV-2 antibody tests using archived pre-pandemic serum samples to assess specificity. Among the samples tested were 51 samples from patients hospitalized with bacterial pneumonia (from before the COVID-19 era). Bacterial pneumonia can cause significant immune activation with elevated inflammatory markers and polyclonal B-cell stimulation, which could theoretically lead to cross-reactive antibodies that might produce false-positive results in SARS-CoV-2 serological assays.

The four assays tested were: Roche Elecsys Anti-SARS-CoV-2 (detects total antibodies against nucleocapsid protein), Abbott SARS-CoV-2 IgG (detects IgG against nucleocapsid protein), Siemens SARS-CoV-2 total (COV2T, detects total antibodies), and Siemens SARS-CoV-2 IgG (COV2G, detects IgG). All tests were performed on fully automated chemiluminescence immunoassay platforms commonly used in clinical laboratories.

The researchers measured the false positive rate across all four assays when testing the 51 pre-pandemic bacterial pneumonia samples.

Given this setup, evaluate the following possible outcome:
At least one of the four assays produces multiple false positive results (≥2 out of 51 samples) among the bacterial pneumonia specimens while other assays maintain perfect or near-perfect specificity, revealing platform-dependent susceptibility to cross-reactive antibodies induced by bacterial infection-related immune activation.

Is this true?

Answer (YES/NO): NO